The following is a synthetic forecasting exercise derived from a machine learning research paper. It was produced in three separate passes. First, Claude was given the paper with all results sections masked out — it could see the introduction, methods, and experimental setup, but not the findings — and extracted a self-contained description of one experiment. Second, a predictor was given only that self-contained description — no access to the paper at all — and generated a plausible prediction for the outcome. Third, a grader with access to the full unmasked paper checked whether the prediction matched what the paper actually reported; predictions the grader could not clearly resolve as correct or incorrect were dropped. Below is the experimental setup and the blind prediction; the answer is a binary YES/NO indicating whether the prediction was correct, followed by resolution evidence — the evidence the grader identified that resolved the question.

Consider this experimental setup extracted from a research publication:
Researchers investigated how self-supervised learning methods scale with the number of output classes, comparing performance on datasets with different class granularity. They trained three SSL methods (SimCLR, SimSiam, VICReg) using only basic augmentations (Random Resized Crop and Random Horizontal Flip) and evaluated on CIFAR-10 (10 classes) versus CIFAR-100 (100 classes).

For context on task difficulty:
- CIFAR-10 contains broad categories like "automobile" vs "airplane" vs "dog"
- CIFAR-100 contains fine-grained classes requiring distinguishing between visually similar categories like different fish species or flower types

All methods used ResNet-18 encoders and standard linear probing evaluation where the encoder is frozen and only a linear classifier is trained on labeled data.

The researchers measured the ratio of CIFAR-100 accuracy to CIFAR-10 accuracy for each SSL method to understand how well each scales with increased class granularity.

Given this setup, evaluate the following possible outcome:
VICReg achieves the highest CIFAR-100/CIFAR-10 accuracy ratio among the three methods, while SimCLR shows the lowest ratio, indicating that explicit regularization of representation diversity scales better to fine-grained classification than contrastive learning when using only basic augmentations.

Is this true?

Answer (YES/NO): YES